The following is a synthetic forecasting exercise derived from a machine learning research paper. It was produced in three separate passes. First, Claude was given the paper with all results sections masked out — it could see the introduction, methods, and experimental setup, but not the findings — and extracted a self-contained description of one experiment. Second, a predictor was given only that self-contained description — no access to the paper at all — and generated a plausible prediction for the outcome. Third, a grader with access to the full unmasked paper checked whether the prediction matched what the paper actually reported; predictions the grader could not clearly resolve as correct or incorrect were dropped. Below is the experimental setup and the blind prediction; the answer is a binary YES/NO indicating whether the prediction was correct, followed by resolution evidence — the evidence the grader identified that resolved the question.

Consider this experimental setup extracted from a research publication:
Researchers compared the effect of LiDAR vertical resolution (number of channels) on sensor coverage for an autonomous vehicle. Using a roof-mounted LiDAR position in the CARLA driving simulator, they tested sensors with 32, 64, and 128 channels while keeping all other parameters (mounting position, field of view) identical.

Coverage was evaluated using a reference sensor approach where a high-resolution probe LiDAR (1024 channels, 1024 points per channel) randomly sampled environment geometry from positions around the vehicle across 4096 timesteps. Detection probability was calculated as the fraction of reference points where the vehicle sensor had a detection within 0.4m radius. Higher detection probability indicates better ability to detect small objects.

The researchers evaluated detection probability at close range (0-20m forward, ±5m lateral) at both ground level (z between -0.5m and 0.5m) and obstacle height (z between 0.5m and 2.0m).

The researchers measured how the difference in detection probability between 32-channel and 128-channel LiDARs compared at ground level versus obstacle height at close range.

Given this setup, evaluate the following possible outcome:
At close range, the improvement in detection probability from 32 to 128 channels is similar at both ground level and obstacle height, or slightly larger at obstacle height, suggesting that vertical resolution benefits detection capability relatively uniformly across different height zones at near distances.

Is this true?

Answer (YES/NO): NO